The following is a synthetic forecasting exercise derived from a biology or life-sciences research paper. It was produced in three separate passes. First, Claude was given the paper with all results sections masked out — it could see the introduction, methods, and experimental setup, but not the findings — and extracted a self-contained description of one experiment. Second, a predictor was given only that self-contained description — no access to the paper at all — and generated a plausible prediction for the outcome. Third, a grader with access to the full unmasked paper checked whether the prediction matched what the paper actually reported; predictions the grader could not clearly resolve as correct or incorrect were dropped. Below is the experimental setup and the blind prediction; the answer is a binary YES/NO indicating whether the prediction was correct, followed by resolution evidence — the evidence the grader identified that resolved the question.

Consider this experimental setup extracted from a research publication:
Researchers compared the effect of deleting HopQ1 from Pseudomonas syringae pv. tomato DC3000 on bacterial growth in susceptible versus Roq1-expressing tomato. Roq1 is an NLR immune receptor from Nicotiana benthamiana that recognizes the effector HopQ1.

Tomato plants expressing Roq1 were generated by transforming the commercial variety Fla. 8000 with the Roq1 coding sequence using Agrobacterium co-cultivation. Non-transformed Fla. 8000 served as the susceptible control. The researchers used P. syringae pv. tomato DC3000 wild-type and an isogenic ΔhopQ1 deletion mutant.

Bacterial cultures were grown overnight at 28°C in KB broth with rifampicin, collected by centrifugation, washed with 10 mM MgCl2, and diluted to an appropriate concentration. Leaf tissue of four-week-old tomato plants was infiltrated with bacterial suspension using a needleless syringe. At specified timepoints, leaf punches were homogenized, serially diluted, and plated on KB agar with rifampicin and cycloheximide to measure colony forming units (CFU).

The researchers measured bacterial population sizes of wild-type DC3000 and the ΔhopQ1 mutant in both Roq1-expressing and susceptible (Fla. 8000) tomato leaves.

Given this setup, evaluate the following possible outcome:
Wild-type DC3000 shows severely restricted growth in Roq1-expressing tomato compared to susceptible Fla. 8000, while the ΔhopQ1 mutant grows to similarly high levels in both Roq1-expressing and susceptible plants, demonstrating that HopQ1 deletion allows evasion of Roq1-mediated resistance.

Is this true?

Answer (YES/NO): YES